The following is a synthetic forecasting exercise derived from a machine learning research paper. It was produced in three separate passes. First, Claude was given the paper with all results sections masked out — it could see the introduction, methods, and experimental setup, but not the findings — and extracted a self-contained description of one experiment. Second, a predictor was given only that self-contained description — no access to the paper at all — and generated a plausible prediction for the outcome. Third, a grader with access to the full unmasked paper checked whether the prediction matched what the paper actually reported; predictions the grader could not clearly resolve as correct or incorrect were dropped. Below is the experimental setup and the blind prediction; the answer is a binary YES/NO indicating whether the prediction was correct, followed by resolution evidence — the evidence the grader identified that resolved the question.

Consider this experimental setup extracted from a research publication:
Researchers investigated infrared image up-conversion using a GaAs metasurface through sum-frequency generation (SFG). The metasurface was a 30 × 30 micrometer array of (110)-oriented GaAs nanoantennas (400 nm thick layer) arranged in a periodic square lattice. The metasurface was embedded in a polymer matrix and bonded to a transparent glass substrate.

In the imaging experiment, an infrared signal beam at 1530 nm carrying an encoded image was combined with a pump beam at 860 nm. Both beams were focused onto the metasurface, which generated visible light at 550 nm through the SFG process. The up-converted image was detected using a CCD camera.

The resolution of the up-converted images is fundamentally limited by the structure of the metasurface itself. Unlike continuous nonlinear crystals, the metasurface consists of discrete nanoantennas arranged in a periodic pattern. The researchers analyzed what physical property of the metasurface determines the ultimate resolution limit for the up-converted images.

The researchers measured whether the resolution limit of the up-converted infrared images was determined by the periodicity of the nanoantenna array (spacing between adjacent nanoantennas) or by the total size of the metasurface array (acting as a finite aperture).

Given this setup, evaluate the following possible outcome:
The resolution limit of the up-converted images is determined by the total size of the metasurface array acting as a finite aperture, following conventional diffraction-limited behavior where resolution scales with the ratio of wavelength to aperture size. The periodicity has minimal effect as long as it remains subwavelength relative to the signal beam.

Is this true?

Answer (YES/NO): NO